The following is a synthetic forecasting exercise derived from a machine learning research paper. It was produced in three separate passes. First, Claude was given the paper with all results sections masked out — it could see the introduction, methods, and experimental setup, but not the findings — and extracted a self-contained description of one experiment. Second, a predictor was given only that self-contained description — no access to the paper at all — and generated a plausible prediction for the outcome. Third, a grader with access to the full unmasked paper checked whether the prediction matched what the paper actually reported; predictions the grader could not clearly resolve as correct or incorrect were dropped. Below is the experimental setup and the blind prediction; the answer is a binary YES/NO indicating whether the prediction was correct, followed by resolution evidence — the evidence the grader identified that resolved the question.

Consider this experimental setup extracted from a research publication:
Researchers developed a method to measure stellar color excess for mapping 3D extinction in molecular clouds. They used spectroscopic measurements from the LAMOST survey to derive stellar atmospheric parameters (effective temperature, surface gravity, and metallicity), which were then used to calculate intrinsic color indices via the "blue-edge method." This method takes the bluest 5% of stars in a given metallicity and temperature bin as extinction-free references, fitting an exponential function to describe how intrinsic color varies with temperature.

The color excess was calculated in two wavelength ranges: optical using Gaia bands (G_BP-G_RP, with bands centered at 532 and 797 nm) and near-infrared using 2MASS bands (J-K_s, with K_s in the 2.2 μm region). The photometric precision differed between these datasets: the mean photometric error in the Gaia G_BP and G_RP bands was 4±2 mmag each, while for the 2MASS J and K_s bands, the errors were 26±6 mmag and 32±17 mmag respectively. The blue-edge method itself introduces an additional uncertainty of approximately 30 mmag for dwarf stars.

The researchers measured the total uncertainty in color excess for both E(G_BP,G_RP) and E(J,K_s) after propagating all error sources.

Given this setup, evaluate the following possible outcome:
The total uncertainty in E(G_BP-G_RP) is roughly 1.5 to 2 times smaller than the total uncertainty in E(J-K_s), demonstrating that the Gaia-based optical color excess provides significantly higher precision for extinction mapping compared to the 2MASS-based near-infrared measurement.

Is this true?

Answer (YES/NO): NO